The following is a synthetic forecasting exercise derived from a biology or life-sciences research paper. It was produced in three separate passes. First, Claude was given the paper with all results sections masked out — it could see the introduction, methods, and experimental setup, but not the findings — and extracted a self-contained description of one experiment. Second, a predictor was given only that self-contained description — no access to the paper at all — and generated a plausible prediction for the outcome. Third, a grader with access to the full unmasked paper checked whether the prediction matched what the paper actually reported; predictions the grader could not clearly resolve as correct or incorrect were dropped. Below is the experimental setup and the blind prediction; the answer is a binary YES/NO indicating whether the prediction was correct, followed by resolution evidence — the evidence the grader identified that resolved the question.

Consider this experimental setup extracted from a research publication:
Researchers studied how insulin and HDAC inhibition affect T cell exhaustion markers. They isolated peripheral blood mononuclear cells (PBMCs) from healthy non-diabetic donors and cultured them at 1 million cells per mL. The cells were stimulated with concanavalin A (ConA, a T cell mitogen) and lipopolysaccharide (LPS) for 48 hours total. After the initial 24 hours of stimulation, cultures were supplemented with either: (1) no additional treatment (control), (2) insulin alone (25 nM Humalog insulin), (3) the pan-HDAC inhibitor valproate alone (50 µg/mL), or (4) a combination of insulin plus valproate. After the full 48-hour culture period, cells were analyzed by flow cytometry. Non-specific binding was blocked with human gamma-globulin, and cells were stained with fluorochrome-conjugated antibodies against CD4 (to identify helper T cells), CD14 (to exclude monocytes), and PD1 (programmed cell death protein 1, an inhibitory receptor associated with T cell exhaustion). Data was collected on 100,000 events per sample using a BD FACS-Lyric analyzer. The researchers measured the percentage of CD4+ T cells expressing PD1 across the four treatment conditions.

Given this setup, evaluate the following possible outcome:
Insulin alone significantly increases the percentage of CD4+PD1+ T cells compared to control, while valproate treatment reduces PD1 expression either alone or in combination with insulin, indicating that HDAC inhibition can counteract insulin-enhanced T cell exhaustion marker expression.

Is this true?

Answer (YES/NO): NO